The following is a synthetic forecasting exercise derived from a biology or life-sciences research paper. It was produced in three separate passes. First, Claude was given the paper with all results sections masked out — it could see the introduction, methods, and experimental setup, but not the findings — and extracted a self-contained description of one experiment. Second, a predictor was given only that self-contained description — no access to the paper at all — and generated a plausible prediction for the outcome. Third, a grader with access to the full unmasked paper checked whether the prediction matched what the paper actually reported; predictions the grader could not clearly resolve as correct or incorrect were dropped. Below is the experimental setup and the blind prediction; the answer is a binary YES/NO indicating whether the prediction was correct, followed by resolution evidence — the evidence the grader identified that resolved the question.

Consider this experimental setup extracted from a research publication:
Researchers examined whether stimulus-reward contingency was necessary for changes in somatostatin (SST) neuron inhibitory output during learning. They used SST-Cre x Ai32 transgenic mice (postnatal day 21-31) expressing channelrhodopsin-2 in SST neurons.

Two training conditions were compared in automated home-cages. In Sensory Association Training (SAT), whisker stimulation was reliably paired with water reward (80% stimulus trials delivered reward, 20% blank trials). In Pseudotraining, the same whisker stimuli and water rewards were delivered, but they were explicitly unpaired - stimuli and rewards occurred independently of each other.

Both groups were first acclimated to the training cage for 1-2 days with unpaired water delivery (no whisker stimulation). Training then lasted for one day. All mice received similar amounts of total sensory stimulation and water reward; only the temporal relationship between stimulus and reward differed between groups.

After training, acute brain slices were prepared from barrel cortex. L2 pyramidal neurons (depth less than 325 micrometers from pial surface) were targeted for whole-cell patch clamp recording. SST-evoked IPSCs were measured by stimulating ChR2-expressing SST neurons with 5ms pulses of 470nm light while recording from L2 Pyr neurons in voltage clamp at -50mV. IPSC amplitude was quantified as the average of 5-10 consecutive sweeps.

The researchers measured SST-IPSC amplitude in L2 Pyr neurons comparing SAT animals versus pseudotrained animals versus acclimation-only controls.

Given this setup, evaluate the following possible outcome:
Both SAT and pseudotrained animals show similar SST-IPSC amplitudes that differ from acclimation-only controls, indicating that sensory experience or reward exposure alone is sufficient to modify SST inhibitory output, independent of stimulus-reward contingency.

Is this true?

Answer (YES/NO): NO